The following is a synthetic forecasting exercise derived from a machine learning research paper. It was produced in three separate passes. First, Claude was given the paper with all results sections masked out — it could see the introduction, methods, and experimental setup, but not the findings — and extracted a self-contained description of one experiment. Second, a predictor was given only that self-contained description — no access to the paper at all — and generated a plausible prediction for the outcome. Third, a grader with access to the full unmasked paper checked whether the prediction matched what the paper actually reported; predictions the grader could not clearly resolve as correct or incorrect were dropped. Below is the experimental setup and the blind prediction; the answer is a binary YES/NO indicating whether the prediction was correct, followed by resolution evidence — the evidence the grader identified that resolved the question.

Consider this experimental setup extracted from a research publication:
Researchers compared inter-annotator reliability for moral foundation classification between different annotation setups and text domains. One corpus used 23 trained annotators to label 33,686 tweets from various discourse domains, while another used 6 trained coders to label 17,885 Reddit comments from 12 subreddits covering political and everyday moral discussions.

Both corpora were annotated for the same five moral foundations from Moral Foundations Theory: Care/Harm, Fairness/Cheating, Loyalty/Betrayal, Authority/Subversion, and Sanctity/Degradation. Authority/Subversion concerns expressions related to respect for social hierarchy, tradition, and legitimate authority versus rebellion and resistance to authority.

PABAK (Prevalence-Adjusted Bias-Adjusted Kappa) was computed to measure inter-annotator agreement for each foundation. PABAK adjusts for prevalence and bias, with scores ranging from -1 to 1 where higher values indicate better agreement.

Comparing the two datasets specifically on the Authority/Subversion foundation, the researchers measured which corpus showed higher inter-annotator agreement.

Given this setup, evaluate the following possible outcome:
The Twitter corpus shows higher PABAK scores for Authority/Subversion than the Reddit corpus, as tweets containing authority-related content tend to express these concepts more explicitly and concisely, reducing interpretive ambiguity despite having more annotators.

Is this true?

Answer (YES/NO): NO